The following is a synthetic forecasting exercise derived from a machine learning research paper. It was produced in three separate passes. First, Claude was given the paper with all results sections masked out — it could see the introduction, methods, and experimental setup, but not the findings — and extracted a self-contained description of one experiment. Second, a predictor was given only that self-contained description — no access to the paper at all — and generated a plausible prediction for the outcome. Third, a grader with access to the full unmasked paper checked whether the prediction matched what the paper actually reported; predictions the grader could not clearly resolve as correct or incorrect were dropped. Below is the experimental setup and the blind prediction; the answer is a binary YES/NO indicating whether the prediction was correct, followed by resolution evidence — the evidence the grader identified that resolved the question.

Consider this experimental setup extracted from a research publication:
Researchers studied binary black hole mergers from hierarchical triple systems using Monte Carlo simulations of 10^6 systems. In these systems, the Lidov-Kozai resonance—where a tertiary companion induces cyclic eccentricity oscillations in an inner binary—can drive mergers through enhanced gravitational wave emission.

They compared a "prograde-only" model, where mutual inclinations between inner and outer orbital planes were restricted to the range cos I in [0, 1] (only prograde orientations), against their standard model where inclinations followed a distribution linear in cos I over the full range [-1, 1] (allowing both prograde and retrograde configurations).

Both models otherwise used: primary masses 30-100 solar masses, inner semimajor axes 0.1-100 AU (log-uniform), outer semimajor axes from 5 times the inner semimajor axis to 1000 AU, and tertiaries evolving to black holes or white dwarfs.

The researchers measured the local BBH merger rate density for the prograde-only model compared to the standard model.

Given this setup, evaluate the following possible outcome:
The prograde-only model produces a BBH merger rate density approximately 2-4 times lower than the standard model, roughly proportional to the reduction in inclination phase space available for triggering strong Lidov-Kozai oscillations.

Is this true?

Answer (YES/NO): YES